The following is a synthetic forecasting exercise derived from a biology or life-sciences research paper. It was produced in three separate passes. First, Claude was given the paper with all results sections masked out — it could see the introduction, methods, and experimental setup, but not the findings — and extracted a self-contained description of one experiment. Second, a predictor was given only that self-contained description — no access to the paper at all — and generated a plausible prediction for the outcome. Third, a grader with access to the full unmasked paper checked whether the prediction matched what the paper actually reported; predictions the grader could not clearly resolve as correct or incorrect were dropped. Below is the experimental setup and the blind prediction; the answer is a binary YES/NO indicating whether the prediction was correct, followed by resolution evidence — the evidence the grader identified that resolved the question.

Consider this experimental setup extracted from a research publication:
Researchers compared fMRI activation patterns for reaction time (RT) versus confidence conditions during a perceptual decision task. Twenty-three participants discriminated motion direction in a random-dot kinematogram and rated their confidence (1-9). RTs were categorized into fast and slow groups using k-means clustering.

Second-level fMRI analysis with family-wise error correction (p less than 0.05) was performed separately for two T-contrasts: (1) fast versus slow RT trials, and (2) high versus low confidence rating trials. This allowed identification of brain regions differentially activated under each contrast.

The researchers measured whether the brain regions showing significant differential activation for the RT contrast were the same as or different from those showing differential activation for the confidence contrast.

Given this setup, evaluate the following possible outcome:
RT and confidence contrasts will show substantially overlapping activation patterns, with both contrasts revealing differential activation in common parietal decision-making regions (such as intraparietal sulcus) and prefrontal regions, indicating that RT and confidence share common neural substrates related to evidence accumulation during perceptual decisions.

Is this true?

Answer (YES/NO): NO